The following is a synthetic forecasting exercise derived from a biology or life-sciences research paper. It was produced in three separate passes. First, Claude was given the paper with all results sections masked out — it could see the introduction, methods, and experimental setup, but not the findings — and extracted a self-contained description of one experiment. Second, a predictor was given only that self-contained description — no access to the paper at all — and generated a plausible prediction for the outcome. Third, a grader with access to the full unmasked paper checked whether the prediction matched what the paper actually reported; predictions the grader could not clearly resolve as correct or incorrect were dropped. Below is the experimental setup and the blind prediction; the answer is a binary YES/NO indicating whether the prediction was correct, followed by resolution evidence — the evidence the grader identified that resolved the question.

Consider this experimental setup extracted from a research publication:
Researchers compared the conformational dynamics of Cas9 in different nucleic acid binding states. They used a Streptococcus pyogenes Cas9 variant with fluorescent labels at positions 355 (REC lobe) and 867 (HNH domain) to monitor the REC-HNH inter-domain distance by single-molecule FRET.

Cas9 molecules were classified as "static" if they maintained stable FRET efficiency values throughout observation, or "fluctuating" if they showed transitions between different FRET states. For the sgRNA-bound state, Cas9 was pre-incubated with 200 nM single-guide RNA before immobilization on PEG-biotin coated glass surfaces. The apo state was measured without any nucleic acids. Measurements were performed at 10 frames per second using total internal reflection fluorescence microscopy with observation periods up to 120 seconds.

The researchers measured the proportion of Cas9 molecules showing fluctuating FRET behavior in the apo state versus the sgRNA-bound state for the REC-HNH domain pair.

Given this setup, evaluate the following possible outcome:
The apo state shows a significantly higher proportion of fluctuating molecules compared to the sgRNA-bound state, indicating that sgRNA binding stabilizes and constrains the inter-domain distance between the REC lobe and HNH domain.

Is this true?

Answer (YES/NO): YES